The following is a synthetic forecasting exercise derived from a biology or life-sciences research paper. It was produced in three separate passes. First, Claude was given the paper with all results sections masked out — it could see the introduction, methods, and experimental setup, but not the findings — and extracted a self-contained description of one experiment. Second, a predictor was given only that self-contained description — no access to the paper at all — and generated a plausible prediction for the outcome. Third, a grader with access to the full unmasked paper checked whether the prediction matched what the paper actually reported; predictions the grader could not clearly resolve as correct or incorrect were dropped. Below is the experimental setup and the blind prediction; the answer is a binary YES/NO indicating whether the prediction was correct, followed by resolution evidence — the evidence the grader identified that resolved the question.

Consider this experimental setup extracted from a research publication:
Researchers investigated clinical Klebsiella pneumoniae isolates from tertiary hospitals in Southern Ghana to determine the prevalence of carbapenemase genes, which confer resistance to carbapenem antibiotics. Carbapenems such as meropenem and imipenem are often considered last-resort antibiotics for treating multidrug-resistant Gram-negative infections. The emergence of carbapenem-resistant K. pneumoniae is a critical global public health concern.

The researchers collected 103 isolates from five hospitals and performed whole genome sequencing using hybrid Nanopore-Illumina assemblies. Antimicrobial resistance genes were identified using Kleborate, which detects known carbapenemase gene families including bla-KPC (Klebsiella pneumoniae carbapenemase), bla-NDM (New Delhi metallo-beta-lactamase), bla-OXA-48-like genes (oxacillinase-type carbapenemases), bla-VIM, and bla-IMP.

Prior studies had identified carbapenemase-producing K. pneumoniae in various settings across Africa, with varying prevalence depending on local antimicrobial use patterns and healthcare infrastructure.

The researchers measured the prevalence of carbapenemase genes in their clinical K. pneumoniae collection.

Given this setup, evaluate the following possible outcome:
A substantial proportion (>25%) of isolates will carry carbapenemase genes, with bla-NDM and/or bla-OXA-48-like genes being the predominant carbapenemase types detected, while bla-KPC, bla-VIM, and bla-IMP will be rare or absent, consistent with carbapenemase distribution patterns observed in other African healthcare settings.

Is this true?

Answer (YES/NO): NO